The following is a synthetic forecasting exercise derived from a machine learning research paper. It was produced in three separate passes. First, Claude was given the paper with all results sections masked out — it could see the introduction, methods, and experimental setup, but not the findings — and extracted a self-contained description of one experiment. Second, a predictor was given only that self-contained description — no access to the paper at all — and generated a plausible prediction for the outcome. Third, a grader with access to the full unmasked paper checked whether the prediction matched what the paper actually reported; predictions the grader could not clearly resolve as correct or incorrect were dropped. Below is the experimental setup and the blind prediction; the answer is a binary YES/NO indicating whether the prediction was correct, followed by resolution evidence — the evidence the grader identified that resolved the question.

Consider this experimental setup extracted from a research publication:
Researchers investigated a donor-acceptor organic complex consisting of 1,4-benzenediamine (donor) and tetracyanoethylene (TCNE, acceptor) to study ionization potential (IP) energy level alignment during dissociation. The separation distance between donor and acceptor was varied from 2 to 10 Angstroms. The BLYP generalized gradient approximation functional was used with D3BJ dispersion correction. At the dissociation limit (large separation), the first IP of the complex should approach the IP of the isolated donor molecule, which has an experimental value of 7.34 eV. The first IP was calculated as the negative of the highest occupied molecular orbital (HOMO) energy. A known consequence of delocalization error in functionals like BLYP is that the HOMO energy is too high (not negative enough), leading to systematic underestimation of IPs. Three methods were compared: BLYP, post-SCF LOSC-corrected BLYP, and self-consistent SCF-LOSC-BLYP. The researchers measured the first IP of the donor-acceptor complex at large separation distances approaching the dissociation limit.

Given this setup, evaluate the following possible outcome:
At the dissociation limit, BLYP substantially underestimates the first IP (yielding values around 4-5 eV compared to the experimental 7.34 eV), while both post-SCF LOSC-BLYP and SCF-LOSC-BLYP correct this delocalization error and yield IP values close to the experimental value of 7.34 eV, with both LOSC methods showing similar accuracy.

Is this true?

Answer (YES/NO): NO